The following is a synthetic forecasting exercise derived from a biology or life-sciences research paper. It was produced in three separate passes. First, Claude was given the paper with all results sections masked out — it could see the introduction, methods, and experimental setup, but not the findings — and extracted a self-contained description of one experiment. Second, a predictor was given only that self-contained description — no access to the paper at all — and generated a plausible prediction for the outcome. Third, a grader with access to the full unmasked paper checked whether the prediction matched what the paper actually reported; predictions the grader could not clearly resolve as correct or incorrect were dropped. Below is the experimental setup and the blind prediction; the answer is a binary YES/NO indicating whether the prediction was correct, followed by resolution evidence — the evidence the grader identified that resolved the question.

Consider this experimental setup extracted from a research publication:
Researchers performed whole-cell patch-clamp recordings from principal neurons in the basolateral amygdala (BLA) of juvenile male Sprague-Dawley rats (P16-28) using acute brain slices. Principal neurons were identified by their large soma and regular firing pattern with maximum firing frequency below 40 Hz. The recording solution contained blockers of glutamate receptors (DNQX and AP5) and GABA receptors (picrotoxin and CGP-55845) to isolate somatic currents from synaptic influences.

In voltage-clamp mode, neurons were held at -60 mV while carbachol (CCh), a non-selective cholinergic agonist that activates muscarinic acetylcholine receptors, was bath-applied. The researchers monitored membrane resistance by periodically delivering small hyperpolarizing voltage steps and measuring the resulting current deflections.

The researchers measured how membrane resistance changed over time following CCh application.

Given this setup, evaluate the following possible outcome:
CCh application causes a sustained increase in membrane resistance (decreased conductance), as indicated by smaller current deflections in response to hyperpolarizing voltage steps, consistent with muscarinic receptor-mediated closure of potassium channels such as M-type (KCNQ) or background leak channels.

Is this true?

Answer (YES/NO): NO